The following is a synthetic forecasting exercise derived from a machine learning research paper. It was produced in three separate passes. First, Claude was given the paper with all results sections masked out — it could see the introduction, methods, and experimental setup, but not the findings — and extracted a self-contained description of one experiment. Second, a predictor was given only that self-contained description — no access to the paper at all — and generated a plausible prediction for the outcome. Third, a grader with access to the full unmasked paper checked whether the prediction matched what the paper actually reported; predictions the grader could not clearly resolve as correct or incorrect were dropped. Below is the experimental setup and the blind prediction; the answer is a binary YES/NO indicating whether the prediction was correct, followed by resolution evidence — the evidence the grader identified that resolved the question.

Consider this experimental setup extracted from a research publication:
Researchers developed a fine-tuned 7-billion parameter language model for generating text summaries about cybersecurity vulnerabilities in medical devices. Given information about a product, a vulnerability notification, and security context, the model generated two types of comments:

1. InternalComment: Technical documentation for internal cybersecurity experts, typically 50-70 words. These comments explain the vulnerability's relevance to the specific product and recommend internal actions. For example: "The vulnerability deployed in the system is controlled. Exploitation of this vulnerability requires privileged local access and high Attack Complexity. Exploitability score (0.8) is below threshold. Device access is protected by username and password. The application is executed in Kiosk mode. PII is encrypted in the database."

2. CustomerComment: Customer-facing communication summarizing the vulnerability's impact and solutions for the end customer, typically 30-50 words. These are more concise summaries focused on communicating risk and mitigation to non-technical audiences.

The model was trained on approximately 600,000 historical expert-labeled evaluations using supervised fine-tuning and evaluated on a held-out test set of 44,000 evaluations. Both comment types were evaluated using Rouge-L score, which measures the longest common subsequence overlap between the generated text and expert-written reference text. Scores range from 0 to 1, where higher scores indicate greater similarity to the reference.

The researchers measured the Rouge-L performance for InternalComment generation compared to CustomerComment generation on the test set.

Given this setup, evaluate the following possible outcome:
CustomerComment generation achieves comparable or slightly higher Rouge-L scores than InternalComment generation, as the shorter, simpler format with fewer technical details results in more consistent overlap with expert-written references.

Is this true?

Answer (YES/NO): YES